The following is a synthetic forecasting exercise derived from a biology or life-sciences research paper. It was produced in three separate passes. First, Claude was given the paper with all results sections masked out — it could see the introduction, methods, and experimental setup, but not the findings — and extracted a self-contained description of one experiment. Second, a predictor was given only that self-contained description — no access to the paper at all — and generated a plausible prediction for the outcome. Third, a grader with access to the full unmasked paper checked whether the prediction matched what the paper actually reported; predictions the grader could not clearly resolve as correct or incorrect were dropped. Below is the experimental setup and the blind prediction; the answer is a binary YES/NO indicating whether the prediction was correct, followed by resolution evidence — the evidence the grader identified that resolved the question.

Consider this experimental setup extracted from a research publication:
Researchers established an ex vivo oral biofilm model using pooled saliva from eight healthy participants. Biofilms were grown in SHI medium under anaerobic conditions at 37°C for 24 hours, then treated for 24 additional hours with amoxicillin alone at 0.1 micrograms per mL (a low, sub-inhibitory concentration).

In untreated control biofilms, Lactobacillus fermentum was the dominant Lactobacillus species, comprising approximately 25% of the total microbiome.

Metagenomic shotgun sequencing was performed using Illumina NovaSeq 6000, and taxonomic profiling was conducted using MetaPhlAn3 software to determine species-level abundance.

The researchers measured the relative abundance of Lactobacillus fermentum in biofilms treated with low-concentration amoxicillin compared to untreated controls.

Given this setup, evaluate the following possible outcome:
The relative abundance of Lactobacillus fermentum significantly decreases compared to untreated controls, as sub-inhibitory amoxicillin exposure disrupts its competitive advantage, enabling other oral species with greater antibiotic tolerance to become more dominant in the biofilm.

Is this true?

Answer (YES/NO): YES